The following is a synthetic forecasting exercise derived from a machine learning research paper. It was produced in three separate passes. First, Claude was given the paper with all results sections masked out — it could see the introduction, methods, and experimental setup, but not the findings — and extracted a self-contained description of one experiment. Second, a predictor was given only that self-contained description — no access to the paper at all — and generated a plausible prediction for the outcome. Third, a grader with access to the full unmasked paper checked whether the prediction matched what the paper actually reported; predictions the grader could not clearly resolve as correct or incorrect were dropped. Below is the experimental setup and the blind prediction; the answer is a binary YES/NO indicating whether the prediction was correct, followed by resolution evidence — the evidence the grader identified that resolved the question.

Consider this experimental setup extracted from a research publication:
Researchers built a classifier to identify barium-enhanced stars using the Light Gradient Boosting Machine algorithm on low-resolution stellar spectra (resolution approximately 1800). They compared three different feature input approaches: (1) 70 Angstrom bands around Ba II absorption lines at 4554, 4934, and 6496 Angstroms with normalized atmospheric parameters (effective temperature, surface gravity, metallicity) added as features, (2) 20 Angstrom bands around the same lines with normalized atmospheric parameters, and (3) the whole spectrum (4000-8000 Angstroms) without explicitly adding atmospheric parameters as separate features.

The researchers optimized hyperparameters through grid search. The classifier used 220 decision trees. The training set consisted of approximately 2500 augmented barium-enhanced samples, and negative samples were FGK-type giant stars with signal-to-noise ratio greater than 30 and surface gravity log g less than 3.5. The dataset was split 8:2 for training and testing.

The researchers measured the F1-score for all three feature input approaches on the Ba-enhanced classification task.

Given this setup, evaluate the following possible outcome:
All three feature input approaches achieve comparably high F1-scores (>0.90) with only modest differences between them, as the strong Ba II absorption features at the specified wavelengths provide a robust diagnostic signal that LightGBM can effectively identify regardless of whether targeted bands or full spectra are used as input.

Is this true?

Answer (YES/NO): YES